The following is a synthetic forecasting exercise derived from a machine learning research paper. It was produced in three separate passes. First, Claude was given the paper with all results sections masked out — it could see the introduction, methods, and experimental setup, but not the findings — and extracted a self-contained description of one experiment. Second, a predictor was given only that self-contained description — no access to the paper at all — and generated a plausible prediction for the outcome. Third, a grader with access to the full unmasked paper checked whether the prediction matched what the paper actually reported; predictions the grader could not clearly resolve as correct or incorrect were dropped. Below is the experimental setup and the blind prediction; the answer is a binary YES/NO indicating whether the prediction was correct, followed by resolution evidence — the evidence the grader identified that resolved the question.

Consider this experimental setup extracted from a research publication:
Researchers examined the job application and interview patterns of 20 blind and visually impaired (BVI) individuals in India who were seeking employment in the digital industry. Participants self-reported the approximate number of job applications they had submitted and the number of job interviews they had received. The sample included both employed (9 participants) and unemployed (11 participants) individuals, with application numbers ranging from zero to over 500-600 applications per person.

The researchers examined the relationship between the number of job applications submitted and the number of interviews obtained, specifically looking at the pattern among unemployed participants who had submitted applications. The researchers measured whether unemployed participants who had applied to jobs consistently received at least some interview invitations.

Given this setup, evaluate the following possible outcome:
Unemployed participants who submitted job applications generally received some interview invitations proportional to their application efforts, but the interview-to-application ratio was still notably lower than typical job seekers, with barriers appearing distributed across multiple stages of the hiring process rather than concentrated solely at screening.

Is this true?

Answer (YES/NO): NO